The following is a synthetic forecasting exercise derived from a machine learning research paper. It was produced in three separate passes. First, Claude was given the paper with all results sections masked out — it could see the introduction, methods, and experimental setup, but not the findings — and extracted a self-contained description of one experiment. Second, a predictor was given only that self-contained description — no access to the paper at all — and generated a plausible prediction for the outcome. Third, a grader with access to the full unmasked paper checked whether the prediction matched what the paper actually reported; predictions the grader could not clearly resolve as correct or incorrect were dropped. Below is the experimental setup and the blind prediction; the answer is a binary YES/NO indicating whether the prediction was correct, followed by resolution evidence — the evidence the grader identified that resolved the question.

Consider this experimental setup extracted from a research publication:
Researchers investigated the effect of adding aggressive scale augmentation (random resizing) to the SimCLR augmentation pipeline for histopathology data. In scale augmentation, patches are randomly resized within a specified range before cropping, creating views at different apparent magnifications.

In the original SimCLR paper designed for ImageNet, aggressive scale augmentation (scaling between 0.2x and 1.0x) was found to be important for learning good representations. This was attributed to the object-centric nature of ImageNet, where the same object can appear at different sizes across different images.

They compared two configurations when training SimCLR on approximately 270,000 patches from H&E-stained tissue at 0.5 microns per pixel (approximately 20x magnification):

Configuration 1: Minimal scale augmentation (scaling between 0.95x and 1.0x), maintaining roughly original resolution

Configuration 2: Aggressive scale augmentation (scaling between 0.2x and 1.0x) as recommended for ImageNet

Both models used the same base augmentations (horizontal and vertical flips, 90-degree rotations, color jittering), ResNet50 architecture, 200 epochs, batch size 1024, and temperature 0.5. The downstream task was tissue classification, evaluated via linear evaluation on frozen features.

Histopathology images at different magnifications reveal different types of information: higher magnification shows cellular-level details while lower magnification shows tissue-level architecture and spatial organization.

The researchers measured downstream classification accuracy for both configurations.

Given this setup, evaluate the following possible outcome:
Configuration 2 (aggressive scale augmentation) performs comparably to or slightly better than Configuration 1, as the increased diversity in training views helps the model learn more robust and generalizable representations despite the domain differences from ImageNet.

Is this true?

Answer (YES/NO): NO